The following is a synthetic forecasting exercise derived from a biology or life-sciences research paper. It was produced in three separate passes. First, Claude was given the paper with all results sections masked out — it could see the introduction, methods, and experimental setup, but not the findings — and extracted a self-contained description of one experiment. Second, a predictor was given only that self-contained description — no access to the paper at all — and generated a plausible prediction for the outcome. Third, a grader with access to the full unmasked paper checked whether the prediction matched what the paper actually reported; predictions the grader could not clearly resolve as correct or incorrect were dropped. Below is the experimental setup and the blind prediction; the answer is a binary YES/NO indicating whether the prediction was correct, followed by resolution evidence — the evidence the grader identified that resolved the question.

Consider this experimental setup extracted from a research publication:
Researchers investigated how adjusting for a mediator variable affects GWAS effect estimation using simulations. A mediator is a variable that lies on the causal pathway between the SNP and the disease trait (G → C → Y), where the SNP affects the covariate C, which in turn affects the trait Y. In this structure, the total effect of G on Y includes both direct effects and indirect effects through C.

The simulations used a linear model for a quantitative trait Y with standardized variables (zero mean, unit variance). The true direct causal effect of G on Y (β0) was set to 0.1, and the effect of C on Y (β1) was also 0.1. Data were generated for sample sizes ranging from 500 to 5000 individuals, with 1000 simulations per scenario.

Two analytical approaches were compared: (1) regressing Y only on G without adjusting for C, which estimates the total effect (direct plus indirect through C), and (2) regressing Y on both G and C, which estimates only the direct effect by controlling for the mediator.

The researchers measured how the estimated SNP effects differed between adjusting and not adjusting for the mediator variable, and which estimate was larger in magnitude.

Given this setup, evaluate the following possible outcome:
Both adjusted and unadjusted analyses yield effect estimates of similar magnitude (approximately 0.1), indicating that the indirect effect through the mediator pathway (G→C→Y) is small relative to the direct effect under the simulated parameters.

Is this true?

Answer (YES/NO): NO